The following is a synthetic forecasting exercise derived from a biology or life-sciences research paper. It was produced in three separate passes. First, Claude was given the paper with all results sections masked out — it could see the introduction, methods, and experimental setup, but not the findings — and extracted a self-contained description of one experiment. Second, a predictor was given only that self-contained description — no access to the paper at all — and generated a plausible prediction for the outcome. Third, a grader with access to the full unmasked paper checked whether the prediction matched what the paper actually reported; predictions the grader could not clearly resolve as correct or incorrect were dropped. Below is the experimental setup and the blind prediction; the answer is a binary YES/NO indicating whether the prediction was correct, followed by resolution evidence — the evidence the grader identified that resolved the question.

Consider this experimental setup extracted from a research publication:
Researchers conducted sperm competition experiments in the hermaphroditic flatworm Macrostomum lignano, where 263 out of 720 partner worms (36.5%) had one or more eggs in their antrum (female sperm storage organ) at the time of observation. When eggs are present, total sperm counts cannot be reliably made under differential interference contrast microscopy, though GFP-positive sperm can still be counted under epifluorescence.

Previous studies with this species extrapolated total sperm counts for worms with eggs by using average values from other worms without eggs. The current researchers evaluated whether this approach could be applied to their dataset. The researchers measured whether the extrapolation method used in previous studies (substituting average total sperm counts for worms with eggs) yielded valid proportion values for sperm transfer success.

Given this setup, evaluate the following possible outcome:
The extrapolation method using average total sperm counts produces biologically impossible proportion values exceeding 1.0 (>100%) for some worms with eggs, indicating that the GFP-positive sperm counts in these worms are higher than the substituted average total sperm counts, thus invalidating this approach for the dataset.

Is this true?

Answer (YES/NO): YES